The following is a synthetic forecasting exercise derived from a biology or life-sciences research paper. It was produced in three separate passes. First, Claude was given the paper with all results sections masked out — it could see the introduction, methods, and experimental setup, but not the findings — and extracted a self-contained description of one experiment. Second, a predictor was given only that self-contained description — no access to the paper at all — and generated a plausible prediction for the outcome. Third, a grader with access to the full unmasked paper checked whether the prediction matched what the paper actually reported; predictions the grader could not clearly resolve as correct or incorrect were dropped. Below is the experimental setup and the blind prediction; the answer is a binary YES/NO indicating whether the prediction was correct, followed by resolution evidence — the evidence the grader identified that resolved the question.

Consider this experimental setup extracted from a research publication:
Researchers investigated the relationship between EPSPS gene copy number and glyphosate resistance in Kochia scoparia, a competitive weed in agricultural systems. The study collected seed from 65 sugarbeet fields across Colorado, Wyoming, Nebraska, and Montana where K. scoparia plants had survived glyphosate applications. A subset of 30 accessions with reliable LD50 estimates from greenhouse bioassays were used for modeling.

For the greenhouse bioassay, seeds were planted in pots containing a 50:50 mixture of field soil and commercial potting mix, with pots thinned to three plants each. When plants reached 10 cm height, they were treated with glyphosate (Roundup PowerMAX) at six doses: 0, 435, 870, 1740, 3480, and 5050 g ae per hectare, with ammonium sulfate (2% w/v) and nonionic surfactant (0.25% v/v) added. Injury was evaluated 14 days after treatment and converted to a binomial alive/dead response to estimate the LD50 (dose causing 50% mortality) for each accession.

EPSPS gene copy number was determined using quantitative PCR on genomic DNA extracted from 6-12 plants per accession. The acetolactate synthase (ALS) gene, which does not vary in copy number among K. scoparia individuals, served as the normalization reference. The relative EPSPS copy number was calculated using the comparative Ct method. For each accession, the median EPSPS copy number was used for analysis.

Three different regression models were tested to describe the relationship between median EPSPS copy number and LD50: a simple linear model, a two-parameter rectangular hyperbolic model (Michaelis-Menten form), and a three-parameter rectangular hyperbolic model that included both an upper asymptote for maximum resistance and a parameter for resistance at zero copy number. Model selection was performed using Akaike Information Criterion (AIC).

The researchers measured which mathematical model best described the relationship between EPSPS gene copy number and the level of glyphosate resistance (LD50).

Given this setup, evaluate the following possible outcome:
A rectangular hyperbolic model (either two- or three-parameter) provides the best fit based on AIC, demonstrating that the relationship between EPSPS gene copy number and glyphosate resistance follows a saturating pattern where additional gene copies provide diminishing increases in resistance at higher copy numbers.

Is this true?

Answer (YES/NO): YES